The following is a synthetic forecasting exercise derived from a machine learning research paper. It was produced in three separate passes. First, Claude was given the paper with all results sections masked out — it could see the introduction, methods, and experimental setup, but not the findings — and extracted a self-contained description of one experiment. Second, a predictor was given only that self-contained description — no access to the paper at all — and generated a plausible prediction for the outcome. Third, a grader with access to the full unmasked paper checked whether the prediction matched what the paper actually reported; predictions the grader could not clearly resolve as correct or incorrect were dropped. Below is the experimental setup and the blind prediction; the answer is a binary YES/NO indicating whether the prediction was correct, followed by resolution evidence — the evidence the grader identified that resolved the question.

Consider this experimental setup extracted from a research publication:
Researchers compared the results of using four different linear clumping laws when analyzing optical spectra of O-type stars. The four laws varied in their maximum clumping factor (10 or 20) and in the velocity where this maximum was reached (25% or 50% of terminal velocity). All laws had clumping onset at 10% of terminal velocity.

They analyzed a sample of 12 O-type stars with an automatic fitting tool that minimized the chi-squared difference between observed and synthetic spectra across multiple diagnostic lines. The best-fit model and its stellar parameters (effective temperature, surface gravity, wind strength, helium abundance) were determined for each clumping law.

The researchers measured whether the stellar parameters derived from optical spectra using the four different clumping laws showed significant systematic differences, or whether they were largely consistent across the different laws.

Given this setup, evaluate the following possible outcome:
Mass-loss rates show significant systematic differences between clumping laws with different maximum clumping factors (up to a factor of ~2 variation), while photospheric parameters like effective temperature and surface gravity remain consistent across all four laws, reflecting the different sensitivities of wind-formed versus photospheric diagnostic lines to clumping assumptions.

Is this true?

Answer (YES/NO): NO